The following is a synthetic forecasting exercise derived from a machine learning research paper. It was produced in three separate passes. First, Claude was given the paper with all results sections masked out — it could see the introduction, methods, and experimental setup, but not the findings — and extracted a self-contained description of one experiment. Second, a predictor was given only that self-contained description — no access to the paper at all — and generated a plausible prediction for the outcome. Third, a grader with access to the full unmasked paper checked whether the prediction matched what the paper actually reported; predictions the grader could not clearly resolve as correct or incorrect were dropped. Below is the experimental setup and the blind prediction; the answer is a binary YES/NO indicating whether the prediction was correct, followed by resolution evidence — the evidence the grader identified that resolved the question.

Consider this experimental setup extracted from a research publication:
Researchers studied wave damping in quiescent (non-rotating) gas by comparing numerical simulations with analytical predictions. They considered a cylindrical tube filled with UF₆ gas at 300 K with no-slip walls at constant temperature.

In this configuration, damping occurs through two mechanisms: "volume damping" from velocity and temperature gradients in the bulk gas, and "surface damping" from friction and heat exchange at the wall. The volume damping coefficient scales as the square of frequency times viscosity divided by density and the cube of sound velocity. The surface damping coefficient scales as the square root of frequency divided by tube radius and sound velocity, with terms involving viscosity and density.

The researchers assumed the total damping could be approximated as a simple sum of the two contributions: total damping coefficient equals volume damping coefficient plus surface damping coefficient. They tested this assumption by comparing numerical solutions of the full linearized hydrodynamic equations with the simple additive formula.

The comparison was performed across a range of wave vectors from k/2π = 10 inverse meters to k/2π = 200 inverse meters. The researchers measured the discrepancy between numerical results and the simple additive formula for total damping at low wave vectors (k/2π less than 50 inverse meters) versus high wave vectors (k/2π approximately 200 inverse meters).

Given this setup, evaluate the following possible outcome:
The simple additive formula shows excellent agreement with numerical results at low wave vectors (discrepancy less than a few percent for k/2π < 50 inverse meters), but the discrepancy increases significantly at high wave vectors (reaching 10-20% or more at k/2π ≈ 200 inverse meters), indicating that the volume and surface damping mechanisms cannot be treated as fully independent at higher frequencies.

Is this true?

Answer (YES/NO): YES